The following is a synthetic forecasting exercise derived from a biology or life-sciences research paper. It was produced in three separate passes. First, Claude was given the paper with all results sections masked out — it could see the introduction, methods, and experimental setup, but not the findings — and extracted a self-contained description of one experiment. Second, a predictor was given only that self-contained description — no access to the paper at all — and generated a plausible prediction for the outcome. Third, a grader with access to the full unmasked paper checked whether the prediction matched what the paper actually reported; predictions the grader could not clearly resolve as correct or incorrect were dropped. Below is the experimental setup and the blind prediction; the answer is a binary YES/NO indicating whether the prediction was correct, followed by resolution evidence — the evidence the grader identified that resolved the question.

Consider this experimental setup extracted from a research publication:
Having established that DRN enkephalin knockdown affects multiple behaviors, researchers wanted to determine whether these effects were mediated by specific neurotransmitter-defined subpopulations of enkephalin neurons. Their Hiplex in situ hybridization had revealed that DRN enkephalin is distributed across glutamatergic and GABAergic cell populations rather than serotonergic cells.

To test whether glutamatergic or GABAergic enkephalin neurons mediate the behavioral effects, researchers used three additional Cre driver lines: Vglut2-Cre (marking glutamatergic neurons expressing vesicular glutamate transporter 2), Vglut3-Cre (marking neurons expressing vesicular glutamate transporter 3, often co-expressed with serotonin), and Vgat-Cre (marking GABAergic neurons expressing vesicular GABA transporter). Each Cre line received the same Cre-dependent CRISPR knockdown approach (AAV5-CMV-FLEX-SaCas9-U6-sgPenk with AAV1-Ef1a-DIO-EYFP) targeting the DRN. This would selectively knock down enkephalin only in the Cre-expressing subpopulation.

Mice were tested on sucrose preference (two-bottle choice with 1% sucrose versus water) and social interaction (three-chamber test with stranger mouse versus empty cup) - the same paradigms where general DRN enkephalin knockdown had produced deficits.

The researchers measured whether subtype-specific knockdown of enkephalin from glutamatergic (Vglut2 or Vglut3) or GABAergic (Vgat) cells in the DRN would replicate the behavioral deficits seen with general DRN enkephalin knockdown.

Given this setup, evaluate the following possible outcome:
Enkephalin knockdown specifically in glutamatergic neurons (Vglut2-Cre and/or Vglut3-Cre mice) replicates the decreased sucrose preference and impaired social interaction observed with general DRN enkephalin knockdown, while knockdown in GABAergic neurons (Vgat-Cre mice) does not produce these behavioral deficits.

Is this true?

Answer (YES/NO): NO